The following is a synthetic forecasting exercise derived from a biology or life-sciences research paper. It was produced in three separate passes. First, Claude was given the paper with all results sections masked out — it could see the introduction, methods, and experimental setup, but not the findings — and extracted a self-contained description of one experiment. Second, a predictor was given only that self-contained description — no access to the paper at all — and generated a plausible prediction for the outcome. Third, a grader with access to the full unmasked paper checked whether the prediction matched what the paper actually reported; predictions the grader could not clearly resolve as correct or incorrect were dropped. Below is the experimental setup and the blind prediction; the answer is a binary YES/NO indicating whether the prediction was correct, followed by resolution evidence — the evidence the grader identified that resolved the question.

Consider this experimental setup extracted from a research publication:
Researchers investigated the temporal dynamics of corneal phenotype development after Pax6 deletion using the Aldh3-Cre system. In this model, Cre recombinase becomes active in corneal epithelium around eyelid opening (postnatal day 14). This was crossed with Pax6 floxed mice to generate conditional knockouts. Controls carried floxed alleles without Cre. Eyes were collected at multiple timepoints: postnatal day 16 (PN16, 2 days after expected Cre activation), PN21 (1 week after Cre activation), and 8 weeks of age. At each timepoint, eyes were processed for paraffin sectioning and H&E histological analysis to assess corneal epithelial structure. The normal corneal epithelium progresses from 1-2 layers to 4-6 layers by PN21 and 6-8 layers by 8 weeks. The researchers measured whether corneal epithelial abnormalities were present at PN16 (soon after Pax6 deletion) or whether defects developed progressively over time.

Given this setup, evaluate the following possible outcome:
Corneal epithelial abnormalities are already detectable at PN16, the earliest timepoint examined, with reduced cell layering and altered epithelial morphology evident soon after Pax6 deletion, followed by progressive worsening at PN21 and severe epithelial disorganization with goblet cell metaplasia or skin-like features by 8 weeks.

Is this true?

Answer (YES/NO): NO